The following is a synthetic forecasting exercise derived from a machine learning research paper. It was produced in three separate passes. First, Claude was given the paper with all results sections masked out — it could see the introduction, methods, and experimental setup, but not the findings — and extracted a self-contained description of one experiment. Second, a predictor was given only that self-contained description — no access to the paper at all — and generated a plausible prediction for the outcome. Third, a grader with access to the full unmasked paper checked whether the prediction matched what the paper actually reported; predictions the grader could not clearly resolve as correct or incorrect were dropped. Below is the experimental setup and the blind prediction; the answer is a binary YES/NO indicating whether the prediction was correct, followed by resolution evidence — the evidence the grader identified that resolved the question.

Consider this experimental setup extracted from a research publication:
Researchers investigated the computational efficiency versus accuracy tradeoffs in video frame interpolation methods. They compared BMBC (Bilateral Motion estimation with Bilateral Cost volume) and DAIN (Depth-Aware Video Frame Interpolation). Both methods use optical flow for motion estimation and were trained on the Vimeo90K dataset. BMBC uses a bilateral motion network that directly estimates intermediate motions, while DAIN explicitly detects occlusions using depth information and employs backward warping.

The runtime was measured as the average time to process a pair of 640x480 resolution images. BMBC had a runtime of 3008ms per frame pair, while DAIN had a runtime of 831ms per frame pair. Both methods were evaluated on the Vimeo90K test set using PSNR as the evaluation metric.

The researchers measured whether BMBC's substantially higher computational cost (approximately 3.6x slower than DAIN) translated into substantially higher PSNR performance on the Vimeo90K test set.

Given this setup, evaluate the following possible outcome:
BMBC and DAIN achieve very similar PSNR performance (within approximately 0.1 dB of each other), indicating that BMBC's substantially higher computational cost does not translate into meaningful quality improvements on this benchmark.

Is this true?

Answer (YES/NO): NO